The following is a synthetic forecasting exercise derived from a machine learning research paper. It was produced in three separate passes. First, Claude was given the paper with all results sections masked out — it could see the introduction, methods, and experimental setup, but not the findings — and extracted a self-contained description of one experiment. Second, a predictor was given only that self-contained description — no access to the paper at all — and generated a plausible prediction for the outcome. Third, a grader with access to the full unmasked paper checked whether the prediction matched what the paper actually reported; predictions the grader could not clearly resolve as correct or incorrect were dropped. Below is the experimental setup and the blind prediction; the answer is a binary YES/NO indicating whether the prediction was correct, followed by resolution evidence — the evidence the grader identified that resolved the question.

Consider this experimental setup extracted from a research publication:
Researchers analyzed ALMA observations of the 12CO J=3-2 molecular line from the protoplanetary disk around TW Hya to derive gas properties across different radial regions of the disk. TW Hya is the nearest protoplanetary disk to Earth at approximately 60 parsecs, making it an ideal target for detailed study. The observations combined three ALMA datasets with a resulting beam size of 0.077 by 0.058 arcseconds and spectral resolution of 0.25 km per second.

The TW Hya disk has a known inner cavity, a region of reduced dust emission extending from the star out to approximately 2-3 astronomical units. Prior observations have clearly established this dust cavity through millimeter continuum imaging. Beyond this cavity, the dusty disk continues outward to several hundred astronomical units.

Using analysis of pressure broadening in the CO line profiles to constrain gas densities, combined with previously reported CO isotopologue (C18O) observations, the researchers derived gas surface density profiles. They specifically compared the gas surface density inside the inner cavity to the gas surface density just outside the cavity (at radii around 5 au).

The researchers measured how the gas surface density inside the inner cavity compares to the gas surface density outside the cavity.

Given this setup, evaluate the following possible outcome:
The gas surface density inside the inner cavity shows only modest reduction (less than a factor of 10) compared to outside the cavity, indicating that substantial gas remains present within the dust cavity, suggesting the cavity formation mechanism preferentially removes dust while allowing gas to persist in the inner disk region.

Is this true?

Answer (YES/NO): NO